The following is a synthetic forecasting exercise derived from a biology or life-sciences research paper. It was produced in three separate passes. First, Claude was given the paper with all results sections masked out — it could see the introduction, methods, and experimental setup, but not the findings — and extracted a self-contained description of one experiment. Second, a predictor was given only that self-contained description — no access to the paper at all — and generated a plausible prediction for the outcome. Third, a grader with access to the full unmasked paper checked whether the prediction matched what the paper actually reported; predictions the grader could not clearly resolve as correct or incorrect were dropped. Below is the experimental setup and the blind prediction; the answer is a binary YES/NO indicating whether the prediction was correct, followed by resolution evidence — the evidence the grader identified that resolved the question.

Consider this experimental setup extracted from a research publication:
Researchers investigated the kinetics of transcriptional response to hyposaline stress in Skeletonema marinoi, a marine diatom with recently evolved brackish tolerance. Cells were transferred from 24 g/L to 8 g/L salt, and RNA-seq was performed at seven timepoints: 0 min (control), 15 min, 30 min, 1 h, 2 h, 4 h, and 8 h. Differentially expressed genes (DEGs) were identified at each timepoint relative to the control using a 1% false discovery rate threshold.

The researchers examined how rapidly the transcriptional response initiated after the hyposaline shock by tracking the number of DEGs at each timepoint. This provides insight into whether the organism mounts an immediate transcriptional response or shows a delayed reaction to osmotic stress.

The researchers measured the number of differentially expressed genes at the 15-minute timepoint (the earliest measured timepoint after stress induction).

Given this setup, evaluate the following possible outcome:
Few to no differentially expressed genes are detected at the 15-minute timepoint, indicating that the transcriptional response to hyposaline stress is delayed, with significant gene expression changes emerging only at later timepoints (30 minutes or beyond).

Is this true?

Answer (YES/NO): NO